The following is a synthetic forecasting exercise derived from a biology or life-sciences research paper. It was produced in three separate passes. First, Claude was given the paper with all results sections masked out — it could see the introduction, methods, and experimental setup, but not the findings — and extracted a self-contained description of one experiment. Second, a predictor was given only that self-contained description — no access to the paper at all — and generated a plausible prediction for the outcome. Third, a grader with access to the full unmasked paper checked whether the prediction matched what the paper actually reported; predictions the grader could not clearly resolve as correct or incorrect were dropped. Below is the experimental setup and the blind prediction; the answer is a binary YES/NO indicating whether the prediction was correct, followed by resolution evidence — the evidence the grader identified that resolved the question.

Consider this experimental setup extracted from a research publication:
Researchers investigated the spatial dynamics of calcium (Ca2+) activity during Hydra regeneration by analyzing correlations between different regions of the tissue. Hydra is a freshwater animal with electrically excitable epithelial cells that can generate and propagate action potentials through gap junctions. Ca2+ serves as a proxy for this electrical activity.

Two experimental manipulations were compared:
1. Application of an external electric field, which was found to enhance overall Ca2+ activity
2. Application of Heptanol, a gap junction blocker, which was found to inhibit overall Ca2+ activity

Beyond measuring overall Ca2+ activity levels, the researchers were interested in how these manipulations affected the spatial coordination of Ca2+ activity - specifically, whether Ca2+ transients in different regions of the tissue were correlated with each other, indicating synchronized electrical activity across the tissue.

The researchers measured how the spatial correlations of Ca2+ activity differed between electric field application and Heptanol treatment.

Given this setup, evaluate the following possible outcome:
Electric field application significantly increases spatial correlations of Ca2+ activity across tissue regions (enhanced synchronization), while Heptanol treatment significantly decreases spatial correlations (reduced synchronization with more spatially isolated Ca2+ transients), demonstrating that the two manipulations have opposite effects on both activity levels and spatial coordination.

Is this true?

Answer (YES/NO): YES